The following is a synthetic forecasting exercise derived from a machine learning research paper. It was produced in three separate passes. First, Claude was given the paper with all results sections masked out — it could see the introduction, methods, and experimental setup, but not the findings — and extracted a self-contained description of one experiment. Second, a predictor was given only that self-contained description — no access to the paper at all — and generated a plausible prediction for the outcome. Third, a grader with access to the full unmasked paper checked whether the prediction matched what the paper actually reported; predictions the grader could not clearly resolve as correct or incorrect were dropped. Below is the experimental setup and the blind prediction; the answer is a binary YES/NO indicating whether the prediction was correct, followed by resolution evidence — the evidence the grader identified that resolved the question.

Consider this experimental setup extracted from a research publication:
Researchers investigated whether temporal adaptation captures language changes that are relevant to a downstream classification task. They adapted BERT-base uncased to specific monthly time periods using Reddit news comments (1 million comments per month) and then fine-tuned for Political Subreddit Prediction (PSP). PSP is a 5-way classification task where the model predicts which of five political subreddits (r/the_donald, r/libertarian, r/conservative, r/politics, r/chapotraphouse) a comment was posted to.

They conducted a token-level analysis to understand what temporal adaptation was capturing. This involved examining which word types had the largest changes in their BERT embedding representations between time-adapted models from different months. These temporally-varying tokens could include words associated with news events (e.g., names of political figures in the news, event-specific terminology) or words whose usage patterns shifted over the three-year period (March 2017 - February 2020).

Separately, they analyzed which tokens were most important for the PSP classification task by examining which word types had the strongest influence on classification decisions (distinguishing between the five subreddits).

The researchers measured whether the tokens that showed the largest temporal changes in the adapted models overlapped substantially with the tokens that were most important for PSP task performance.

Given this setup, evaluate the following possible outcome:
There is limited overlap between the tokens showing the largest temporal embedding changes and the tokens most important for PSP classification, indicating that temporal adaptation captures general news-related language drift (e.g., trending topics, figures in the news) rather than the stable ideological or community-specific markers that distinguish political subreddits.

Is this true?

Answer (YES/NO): YES